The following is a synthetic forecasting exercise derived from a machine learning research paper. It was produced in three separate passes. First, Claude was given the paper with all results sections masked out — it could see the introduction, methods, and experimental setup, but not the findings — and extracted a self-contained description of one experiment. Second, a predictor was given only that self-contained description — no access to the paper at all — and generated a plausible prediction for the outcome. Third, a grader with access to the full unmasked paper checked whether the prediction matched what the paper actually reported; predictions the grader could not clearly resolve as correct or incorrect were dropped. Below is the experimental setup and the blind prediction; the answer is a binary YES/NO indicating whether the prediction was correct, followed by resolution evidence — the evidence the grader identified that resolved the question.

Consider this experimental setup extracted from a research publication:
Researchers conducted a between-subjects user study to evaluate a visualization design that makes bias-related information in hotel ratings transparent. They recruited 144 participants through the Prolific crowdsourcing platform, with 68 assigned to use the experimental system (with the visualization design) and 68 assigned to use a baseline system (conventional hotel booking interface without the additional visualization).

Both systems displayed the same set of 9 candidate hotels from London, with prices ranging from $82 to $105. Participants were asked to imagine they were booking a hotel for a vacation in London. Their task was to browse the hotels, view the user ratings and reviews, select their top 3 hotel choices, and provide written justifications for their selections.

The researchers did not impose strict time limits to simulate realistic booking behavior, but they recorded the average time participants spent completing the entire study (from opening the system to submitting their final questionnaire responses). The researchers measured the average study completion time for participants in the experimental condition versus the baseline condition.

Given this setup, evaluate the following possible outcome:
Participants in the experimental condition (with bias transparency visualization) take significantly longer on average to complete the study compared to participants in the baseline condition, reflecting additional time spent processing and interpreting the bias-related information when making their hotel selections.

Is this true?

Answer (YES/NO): YES